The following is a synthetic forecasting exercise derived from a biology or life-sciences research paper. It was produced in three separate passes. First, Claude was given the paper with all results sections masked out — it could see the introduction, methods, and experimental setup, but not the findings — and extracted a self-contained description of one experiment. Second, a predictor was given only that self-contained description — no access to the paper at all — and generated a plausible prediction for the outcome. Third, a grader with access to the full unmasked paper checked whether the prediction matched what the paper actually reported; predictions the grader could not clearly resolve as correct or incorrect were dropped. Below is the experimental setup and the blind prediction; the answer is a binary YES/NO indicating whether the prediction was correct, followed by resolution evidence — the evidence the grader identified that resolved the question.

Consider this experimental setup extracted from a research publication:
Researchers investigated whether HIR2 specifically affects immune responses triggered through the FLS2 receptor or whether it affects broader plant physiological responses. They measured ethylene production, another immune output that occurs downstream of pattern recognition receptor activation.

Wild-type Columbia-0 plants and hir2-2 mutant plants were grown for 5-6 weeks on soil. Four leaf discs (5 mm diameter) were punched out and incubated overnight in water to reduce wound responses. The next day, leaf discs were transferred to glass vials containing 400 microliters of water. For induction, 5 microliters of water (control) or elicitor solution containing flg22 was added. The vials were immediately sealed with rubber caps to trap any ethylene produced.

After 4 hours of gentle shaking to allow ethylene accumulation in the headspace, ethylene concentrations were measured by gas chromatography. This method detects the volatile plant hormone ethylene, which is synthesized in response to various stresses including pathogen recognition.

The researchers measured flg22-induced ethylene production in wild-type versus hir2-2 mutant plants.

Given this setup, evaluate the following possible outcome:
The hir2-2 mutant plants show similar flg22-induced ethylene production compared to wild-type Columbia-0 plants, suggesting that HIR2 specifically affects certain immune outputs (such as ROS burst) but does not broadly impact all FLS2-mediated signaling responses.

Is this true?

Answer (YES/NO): YES